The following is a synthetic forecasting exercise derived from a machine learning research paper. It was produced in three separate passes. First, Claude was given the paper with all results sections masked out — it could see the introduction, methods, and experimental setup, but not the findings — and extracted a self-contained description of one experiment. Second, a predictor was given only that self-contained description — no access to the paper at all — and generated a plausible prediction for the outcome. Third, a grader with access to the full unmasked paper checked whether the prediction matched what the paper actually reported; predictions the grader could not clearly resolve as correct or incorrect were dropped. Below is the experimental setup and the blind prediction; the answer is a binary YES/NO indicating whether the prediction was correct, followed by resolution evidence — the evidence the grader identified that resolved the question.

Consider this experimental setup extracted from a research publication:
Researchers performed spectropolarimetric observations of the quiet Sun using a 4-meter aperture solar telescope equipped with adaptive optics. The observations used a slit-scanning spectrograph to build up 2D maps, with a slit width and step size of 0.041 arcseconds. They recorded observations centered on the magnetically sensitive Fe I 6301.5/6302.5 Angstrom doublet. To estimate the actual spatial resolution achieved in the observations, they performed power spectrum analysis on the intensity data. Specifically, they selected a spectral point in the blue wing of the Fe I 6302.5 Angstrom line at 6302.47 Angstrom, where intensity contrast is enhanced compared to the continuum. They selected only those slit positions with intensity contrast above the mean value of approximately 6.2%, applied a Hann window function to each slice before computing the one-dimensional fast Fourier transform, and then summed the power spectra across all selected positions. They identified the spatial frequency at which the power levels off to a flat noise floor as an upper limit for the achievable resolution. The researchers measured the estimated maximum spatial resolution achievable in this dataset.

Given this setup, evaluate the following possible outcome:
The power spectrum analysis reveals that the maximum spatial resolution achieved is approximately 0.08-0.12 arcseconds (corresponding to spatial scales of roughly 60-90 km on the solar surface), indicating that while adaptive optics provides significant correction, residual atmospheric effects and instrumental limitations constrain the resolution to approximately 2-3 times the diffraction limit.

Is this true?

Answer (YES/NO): YES